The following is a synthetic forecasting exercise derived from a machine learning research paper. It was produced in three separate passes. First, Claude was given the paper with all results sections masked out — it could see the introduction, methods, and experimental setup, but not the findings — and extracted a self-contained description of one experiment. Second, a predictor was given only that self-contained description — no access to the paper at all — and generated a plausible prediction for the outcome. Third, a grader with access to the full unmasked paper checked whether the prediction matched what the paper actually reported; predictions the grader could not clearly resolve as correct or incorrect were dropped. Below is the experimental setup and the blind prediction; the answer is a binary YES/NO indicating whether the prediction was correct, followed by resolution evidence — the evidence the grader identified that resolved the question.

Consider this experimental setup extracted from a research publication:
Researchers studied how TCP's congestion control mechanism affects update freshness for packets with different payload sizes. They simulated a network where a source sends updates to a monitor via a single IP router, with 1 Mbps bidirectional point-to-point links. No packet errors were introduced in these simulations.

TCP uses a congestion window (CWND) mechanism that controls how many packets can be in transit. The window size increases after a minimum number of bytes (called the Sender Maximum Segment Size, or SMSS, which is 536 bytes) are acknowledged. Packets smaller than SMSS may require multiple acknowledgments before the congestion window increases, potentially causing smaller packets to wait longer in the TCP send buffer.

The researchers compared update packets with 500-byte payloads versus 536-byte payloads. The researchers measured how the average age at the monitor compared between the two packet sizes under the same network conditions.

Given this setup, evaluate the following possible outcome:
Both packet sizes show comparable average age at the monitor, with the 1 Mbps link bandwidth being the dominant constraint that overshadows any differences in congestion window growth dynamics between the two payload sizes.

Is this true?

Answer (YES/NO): NO